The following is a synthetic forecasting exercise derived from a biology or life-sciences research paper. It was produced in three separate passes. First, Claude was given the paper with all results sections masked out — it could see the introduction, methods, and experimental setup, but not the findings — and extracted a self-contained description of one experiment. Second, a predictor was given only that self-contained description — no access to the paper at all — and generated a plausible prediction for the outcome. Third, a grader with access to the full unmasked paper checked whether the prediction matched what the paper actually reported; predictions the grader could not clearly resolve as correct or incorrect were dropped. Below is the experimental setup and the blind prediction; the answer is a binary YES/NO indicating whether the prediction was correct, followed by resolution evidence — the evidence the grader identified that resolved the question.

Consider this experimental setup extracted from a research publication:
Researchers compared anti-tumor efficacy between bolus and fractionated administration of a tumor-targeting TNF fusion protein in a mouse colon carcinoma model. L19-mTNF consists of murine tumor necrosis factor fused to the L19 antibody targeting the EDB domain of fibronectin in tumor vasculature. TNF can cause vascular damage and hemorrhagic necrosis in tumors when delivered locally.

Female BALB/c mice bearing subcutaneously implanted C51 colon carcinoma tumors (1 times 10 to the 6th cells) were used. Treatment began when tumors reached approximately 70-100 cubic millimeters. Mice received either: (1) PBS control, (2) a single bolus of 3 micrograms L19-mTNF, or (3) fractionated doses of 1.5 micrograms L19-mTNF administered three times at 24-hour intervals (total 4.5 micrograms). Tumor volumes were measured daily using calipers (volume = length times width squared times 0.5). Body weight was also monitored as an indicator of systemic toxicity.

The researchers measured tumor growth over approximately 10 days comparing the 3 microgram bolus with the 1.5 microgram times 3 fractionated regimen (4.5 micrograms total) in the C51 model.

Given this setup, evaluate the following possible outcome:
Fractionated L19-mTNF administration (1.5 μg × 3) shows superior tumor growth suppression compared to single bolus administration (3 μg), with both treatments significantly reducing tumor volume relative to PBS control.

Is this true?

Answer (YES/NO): NO